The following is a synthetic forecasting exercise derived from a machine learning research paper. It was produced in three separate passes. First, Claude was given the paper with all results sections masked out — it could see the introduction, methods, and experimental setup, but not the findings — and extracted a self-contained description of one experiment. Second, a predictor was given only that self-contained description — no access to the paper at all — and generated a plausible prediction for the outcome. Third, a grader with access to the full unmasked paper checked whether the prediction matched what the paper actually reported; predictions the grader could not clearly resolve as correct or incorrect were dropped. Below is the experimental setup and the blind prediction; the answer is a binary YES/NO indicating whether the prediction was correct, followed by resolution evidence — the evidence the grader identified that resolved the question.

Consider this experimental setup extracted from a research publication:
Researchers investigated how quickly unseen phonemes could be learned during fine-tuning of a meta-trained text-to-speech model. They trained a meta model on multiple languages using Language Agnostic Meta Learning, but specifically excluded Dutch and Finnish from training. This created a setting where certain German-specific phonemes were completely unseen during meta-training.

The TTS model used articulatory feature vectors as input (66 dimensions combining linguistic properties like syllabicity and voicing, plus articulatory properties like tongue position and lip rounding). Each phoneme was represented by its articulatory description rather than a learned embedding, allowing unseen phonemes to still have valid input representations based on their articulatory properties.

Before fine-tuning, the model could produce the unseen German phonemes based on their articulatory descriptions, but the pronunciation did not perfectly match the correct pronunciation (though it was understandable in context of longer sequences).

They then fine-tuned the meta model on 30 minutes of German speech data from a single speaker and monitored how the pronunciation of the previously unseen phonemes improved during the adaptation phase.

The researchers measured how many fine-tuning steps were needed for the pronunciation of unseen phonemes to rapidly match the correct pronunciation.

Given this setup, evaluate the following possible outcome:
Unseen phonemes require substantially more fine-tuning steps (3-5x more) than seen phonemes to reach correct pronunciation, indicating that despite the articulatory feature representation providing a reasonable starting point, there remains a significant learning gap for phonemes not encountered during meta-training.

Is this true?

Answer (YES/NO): NO